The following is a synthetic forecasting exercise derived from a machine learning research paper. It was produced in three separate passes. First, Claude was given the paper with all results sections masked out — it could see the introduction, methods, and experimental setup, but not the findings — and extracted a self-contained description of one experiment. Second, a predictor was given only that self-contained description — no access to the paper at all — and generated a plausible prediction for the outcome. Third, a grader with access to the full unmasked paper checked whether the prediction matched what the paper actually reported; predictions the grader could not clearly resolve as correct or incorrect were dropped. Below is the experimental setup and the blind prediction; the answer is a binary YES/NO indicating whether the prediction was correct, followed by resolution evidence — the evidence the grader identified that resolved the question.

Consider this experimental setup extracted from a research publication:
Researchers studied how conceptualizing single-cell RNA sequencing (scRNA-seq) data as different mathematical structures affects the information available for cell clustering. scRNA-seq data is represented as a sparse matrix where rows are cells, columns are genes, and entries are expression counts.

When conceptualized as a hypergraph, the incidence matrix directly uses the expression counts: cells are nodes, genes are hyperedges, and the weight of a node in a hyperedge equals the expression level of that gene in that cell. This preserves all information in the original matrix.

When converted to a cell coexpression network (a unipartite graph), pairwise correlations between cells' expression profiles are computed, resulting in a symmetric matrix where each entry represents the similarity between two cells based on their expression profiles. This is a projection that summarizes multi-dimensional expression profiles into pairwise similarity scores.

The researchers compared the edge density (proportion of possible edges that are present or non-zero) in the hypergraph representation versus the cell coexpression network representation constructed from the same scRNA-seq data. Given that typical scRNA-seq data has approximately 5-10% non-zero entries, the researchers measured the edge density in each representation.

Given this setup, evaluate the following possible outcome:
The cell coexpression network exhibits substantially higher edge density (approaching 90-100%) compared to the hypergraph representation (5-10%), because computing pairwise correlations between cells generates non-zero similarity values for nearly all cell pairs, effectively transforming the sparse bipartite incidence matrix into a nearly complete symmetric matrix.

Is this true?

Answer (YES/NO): YES